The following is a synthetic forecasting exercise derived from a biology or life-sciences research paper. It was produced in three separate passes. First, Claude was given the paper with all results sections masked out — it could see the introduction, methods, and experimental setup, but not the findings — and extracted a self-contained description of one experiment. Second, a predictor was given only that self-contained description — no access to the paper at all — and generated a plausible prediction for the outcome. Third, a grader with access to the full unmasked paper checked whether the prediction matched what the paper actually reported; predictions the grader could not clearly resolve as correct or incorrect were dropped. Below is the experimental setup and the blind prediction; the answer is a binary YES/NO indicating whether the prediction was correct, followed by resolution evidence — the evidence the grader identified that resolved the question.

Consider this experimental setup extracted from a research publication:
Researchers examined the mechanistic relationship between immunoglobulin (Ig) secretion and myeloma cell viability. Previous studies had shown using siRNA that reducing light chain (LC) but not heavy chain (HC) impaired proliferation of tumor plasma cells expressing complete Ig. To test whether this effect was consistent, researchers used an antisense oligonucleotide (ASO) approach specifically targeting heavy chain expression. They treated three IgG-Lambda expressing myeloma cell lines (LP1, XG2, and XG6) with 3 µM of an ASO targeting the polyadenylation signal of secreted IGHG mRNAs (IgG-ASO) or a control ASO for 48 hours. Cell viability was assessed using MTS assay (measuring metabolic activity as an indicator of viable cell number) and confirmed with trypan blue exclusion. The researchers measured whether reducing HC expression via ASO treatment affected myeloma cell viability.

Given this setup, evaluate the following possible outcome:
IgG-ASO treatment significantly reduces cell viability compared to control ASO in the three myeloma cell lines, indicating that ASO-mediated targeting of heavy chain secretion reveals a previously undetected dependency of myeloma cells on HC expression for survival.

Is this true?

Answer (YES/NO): NO